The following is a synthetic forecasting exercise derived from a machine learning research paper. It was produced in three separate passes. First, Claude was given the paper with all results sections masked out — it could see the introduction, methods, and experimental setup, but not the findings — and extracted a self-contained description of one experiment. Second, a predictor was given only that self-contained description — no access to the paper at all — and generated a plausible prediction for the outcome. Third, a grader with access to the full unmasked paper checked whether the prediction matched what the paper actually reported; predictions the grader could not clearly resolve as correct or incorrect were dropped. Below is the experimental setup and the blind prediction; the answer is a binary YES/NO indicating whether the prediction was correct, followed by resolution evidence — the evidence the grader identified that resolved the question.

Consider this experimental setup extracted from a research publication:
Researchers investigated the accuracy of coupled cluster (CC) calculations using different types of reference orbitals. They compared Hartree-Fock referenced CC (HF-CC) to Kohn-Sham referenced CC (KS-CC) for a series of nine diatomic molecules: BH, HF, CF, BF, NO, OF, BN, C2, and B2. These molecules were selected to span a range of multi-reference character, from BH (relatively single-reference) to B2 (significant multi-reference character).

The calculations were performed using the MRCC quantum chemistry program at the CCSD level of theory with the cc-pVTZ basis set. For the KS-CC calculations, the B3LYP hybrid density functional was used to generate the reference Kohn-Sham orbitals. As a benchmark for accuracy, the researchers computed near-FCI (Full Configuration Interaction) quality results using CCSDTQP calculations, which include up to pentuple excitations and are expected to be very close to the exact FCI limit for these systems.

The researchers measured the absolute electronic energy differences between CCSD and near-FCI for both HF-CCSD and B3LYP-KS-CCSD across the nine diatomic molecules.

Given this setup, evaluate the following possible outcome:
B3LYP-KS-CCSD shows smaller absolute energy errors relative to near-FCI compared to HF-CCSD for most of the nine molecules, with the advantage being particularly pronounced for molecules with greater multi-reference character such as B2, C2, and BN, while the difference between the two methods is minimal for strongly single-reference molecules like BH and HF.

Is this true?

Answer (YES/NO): NO